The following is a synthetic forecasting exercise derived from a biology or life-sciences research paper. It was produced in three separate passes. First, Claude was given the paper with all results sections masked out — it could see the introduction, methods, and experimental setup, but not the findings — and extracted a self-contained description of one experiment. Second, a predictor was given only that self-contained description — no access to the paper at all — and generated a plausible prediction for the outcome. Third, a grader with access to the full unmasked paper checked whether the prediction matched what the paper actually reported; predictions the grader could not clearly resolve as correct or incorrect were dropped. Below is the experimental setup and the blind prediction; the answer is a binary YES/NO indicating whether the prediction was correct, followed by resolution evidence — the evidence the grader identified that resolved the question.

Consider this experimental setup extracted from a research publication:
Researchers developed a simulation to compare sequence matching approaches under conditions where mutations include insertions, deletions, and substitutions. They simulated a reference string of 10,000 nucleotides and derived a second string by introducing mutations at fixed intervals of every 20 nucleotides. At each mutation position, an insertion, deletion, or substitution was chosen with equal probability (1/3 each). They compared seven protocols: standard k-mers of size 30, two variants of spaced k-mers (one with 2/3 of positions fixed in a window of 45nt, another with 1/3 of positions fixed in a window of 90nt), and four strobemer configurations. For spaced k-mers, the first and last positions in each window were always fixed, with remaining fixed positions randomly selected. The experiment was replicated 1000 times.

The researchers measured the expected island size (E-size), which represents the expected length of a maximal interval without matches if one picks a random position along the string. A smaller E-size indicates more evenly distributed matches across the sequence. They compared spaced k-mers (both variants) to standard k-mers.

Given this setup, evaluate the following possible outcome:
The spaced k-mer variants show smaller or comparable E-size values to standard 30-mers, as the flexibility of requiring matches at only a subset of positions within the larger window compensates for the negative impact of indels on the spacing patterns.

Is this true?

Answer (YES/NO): NO